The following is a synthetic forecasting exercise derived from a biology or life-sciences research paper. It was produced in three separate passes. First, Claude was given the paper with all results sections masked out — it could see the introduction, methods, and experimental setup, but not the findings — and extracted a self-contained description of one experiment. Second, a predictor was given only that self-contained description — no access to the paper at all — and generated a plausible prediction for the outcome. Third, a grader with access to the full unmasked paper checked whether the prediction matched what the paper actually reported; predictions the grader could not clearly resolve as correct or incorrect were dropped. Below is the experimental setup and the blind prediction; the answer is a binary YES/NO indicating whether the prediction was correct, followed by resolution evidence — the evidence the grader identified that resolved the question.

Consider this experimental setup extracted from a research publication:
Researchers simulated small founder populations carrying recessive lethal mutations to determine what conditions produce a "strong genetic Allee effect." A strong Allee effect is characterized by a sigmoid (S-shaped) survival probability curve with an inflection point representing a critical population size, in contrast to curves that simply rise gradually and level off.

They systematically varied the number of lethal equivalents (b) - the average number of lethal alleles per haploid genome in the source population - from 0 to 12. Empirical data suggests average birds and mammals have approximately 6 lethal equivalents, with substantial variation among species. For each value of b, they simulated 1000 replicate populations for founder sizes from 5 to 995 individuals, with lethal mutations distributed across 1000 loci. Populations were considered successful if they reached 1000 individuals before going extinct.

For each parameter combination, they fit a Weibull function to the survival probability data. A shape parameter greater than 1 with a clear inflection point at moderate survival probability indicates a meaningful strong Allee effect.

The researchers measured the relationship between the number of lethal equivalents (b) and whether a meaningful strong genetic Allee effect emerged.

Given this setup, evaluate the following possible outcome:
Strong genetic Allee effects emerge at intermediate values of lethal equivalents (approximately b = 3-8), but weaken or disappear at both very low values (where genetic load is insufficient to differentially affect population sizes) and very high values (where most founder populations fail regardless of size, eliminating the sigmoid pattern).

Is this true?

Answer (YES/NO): NO